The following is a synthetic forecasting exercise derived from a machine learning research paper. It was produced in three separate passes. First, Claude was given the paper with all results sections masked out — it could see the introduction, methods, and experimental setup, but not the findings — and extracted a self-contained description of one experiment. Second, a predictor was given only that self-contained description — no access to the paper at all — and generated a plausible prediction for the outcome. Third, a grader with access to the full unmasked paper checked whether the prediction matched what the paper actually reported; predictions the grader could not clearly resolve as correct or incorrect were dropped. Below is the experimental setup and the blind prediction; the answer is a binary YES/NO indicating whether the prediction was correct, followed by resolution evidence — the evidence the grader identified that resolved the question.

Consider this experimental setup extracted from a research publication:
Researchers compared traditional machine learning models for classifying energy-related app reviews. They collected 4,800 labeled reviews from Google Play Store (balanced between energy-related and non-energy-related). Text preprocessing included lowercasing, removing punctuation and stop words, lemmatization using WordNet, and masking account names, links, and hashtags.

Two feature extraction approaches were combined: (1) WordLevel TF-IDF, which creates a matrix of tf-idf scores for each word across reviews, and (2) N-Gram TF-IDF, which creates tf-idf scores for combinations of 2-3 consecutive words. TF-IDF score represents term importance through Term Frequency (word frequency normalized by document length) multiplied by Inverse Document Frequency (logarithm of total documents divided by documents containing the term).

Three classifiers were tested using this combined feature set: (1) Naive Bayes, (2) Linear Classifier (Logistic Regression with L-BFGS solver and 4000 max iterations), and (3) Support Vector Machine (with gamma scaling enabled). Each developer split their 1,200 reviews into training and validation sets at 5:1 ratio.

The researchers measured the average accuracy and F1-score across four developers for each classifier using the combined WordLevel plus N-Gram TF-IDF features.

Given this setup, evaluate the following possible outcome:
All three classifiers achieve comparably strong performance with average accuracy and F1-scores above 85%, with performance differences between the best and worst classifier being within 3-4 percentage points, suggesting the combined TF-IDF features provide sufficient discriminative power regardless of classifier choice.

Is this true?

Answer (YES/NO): YES